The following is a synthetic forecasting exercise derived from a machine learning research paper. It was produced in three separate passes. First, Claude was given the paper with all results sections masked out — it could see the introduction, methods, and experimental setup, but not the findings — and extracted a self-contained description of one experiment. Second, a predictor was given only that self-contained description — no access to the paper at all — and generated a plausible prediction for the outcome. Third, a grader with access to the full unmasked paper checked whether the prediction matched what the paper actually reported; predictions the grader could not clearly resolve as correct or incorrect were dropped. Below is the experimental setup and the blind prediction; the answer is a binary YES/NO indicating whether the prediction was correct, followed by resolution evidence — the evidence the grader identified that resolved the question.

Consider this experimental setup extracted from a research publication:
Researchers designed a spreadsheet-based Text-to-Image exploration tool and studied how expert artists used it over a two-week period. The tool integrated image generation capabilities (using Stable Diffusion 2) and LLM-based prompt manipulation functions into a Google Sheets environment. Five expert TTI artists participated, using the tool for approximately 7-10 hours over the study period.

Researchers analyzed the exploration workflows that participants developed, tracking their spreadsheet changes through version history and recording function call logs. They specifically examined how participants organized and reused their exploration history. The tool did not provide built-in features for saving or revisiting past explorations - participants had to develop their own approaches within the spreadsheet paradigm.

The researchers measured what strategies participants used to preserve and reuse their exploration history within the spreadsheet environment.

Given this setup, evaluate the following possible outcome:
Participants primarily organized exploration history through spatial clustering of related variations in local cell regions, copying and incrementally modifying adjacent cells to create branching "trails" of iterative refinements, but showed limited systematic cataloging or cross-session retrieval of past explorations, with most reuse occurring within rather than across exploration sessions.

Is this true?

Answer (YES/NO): NO